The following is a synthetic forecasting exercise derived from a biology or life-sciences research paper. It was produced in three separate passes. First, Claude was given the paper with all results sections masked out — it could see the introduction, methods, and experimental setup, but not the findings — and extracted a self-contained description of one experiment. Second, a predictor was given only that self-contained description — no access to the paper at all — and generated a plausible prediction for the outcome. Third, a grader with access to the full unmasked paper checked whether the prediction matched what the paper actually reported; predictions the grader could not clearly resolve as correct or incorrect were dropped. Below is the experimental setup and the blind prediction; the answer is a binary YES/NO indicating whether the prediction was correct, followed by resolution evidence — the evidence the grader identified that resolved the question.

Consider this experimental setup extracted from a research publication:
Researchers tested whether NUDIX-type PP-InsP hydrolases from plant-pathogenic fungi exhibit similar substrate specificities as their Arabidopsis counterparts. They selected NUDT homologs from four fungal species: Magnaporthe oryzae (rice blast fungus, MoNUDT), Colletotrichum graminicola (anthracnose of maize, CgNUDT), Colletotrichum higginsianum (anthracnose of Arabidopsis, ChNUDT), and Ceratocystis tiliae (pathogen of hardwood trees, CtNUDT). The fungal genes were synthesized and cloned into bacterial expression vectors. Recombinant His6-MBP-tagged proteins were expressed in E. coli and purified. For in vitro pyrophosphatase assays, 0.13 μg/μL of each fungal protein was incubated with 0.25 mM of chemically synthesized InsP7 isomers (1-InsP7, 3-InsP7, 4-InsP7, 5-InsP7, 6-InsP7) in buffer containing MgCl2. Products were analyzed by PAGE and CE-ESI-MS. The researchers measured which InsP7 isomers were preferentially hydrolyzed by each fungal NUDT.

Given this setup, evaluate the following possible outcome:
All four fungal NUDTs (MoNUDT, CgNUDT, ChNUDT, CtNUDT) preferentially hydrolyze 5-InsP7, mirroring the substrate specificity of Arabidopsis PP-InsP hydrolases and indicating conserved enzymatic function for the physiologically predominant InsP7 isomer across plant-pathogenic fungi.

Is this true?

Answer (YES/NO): NO